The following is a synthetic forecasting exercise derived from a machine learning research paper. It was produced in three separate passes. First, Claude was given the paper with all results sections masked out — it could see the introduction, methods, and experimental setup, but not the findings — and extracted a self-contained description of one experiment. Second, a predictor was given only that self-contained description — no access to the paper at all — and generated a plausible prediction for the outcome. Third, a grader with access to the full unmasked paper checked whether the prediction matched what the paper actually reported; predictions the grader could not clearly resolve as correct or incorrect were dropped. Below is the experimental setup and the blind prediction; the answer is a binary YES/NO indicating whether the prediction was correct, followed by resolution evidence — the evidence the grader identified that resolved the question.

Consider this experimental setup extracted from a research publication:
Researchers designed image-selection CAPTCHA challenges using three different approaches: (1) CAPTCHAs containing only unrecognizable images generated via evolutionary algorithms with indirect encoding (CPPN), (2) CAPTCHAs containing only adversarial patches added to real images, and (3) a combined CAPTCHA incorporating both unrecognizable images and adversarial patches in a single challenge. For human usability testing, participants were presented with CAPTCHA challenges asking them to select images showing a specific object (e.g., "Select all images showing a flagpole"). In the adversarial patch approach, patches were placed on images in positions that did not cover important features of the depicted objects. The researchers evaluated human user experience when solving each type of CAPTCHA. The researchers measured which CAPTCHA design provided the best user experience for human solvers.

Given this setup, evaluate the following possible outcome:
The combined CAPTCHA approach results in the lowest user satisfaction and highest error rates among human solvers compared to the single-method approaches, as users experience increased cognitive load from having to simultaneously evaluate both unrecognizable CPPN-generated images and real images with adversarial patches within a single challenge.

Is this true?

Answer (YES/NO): NO